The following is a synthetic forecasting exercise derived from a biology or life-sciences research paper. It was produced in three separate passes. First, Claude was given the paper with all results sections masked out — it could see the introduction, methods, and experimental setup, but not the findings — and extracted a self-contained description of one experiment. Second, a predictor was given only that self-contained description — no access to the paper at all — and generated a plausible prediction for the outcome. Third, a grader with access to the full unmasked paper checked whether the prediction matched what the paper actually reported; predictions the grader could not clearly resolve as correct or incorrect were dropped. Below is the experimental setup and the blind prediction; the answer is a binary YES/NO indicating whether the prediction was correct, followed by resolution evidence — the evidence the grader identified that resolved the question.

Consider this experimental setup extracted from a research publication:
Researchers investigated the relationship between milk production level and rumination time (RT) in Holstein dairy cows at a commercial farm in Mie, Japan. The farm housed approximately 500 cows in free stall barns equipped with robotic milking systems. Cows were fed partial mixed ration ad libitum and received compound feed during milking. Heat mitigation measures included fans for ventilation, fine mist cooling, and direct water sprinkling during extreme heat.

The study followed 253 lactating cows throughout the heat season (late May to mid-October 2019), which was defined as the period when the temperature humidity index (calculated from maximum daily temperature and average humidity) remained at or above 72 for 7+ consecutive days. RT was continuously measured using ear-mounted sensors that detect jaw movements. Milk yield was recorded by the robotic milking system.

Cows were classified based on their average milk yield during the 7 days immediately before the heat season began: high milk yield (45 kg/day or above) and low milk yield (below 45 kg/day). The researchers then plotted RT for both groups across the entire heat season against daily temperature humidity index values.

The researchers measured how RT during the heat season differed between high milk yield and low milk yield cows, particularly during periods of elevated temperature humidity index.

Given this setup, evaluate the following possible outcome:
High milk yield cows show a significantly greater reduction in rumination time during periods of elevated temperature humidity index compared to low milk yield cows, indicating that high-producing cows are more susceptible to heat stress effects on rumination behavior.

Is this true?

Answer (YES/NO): YES